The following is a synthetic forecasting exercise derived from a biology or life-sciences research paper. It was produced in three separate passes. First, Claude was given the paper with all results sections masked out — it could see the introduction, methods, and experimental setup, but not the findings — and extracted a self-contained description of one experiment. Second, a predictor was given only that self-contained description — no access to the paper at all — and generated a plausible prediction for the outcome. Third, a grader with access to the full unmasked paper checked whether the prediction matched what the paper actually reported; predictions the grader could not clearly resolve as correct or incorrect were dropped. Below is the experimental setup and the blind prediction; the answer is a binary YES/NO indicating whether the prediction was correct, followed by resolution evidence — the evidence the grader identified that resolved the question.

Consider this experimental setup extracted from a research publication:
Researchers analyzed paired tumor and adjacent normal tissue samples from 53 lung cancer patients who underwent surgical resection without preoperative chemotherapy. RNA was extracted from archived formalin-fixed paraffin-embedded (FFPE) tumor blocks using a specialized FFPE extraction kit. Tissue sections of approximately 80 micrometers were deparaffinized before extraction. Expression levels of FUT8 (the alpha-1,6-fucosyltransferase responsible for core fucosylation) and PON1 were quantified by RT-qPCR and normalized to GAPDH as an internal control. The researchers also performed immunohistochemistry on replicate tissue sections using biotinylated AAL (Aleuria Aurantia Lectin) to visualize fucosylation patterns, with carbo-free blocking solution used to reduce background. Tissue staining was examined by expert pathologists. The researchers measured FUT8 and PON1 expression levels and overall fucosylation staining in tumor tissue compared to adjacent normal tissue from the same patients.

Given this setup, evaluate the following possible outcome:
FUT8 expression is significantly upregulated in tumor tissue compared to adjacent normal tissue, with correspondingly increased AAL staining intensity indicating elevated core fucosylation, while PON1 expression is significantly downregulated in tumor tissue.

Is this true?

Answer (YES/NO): NO